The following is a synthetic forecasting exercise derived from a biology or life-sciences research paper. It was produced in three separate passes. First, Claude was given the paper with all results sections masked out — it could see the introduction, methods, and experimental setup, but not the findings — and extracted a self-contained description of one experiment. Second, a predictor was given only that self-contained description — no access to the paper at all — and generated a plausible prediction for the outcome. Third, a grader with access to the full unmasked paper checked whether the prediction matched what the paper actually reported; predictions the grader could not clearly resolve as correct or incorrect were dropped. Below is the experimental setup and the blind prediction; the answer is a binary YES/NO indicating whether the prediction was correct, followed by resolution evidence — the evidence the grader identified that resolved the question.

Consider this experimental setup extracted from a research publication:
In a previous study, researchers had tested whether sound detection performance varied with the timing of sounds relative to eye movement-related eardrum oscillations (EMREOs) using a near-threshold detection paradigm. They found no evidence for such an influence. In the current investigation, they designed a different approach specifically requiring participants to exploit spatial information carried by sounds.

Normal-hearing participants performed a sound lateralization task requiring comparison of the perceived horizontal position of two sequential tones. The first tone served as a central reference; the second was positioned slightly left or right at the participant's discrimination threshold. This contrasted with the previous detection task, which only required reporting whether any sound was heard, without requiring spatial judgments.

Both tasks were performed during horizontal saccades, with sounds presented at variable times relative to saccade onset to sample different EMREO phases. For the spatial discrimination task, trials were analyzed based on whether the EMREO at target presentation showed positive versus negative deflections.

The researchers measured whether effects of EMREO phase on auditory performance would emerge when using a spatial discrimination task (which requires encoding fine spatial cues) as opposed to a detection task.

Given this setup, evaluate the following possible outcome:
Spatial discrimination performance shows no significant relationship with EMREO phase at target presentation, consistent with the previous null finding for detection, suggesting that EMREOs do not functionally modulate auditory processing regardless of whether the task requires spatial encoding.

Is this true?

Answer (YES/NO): YES